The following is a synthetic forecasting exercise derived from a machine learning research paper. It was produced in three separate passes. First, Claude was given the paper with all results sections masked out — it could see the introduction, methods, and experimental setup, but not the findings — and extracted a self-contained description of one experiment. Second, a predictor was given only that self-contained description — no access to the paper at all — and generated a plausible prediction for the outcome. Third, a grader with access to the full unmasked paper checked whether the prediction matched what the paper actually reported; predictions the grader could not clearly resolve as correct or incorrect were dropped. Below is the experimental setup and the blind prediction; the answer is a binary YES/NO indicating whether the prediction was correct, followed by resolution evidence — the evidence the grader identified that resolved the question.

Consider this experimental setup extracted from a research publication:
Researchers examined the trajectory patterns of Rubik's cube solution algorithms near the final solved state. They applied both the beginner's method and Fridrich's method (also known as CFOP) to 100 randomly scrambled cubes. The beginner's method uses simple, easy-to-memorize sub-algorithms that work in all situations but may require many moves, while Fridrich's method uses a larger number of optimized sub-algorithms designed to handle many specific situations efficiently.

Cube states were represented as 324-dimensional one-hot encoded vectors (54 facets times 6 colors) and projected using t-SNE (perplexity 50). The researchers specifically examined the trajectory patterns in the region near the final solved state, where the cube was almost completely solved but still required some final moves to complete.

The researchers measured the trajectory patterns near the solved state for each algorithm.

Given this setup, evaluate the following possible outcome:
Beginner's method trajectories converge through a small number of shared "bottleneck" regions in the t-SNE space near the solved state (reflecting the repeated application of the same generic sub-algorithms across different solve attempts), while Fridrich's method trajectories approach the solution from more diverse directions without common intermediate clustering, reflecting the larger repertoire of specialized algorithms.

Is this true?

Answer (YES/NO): NO